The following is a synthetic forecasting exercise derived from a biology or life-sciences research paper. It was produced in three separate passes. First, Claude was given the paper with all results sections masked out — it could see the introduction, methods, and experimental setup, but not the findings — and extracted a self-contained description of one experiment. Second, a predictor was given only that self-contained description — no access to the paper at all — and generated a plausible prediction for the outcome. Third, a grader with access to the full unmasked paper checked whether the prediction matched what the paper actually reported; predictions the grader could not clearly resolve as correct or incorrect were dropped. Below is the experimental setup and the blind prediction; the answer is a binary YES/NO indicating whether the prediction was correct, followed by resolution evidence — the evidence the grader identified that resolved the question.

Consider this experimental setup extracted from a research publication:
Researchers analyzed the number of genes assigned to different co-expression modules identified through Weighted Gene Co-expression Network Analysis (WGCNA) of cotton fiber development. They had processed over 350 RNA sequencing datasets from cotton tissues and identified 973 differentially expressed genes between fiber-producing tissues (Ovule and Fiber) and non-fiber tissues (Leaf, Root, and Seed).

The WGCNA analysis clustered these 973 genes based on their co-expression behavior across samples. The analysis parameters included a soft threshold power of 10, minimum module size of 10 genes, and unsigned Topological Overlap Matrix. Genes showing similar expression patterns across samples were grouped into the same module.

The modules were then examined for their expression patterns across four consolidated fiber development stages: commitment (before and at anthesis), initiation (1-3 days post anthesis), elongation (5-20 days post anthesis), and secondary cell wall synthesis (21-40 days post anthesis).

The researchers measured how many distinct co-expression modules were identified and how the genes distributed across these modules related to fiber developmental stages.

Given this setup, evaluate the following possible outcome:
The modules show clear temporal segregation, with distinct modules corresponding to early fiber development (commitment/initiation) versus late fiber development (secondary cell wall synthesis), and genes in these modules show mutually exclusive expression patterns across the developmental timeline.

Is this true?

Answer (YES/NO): NO